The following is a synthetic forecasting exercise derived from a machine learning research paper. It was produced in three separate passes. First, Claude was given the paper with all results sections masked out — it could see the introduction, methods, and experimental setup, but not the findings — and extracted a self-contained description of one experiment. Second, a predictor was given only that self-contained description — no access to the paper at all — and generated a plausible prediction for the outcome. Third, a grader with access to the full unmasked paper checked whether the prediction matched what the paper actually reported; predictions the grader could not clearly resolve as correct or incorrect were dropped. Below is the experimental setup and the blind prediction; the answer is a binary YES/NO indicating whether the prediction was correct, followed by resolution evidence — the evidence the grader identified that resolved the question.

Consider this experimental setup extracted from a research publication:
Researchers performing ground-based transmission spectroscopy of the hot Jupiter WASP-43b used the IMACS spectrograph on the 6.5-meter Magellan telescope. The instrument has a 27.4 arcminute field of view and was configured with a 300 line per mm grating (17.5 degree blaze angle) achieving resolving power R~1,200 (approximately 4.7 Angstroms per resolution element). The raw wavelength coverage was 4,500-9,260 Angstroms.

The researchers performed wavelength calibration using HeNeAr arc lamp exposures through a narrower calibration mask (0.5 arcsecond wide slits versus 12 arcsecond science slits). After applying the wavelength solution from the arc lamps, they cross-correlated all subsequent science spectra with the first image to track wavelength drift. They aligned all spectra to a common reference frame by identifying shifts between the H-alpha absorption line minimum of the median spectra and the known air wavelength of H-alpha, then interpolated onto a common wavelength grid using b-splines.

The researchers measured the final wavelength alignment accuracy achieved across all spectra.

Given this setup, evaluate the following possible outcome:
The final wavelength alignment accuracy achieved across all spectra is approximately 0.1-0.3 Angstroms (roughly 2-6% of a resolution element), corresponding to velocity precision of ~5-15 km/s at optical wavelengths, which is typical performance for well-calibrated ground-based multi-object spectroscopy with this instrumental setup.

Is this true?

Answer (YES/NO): NO